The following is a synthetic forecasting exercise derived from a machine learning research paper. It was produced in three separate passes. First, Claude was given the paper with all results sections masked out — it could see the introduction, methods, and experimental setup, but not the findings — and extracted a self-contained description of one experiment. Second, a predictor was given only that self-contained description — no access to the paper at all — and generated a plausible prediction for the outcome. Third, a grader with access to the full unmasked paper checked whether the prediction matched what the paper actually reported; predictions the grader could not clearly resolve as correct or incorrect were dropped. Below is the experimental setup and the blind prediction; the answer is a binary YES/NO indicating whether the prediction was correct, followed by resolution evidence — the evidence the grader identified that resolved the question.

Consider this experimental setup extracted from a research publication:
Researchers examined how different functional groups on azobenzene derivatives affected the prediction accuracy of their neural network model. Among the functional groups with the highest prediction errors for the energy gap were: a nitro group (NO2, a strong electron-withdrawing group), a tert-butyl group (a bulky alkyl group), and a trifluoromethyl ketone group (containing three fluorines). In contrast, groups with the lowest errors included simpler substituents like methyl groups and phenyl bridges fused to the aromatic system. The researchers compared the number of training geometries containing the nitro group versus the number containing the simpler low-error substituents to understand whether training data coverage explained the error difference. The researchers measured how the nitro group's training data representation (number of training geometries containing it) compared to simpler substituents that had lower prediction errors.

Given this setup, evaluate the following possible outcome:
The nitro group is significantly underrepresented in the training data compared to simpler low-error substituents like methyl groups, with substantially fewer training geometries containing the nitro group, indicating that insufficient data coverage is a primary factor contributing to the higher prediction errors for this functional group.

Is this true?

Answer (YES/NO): NO